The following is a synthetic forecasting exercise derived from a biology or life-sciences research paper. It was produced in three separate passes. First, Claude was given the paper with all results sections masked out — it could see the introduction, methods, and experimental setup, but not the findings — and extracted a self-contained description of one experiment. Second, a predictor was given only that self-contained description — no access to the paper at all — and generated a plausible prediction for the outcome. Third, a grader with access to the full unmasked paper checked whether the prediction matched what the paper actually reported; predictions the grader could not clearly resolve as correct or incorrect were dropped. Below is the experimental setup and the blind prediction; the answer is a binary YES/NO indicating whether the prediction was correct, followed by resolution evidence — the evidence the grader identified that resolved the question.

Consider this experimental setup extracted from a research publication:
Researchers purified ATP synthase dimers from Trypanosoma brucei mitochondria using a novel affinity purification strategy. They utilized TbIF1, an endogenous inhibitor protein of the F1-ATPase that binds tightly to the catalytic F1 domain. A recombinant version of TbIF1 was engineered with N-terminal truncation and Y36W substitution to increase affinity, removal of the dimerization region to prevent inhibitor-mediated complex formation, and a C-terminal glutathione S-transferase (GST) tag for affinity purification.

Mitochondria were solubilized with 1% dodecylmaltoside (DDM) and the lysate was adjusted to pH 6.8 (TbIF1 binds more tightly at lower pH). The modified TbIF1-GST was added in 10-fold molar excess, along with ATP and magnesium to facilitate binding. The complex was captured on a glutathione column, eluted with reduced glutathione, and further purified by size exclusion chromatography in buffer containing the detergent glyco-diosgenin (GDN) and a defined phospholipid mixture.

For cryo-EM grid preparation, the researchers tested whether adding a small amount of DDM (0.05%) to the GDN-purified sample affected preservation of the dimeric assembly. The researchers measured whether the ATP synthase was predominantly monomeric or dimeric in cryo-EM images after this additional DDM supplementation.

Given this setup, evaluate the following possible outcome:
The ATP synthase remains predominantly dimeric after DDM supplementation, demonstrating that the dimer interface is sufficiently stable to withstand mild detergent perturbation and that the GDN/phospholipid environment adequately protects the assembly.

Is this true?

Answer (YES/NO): YES